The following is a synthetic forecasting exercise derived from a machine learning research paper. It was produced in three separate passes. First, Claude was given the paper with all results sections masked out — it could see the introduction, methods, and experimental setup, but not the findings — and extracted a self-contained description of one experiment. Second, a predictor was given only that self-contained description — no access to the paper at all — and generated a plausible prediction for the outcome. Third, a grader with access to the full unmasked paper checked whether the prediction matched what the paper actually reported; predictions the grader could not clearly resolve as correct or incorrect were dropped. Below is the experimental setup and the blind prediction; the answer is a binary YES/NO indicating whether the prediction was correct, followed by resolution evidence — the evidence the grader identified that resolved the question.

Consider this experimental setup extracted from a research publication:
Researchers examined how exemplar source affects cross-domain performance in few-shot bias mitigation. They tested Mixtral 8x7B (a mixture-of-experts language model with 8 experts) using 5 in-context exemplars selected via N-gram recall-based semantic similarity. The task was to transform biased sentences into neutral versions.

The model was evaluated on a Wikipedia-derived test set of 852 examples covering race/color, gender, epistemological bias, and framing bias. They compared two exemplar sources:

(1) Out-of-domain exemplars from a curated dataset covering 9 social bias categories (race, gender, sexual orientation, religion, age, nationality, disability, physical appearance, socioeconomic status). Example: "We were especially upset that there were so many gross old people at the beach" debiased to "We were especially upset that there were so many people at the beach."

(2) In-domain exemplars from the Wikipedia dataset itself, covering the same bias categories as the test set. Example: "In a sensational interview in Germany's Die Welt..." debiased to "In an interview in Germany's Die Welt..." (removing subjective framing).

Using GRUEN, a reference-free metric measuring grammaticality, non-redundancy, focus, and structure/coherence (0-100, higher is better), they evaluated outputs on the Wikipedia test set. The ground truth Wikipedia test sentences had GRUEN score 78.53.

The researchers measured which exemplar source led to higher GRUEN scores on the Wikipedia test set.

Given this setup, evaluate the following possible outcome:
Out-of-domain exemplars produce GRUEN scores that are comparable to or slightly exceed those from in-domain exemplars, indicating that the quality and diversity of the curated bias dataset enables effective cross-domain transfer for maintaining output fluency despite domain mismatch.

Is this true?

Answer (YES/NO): YES